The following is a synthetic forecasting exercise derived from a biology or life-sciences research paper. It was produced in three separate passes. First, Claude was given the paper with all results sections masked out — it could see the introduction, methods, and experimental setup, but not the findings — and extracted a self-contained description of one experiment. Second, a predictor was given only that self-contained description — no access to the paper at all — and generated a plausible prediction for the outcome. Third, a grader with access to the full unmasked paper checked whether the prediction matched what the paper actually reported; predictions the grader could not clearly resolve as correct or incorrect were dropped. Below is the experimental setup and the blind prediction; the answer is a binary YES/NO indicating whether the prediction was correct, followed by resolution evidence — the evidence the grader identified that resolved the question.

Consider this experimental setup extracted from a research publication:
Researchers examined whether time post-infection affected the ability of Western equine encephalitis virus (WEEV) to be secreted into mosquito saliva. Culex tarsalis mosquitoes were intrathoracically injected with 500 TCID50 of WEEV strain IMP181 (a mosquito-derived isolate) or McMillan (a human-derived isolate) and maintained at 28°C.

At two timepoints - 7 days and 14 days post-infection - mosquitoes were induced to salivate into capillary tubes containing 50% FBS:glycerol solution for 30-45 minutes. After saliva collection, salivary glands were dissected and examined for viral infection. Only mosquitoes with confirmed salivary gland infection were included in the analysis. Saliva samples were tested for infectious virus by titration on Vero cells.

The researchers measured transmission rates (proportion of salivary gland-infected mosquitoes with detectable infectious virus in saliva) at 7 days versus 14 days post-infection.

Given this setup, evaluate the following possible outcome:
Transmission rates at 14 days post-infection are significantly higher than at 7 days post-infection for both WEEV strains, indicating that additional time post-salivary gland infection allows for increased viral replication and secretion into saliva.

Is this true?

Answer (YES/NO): NO